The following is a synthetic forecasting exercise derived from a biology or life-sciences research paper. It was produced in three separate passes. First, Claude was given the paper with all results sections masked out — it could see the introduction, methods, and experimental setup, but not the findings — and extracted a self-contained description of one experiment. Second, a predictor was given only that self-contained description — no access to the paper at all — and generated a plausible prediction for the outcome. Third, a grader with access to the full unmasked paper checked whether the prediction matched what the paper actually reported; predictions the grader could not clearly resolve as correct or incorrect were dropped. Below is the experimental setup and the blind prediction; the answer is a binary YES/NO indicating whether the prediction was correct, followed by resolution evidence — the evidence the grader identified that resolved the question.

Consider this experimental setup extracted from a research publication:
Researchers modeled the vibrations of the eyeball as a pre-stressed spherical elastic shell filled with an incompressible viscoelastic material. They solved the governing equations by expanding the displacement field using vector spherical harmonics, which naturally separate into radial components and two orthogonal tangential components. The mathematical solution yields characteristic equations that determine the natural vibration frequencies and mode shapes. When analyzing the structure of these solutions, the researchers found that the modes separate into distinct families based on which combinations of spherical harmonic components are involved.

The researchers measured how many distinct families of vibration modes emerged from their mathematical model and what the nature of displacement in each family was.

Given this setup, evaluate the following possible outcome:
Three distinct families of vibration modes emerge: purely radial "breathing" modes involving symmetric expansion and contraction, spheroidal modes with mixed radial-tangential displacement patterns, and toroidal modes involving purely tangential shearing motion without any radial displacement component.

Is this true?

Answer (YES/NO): NO